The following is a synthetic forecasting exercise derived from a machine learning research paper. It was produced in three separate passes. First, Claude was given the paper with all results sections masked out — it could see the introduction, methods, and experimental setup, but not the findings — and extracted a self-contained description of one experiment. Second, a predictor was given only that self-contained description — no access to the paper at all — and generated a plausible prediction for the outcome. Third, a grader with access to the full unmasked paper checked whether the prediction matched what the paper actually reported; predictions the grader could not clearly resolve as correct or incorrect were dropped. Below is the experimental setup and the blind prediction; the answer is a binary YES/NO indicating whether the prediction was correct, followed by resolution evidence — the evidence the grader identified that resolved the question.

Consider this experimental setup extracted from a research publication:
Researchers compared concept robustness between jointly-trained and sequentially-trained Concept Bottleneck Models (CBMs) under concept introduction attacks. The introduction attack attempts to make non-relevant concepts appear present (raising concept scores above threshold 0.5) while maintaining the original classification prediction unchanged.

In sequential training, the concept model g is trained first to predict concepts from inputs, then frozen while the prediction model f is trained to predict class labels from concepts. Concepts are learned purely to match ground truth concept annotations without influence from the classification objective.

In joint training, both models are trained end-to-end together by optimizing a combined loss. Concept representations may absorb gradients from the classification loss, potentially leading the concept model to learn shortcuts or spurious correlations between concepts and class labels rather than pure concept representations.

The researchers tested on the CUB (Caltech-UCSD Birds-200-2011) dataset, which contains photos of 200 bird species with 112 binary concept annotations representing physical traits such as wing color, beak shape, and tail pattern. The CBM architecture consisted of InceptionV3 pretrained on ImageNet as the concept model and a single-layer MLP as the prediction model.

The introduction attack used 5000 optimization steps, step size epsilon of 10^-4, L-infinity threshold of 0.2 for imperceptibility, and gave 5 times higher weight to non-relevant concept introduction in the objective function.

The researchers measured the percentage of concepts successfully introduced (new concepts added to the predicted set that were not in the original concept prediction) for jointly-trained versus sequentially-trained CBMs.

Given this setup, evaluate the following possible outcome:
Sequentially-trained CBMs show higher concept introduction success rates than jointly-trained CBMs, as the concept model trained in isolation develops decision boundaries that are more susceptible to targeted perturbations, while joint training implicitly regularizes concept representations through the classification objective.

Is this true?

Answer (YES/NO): NO